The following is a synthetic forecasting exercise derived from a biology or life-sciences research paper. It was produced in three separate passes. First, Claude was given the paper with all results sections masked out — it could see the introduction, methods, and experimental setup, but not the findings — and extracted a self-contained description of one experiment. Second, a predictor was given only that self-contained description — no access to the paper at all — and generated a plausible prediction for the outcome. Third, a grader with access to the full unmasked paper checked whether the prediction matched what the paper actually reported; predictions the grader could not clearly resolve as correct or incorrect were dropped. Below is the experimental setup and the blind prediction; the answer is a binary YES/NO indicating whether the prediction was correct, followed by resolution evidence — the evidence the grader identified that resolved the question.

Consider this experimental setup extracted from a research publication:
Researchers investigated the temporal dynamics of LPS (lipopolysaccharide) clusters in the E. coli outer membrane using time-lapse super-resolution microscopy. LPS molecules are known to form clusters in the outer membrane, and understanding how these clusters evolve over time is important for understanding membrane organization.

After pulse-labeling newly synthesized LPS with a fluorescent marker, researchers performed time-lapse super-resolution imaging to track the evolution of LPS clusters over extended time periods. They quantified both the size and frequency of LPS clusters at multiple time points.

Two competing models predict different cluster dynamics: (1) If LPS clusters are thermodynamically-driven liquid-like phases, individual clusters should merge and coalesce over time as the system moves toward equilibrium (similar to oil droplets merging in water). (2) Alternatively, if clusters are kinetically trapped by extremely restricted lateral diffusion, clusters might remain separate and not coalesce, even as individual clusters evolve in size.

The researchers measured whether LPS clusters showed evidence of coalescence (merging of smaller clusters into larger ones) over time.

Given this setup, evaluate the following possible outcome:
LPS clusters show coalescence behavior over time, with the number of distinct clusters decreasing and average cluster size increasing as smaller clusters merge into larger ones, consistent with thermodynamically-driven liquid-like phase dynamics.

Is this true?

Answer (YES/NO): NO